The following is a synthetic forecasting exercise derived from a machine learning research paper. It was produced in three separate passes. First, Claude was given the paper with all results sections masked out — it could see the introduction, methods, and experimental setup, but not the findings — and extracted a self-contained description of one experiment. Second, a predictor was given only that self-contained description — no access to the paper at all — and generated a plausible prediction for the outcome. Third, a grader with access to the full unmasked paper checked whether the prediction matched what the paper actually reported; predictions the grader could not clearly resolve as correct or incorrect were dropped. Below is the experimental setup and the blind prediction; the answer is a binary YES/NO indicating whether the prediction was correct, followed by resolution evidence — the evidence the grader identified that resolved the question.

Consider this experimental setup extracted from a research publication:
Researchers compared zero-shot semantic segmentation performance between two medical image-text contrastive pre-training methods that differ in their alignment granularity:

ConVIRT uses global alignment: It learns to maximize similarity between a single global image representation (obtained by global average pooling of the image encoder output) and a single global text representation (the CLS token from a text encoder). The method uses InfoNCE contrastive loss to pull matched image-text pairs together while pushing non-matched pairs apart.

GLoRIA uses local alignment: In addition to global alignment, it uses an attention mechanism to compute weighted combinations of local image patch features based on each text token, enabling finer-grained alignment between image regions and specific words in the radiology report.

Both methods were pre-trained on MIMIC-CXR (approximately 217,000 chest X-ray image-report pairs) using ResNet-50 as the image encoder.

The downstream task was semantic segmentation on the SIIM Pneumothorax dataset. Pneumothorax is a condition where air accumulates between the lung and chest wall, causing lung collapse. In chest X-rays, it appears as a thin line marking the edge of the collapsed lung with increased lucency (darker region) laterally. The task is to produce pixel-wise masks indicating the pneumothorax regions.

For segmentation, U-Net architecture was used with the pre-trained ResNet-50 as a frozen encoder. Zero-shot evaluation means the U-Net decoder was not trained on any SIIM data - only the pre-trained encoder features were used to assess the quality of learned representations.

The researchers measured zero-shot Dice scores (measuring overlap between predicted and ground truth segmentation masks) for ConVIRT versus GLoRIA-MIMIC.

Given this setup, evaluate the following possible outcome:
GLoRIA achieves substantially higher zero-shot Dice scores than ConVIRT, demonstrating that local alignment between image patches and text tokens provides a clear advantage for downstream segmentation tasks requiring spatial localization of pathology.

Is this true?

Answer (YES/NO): YES